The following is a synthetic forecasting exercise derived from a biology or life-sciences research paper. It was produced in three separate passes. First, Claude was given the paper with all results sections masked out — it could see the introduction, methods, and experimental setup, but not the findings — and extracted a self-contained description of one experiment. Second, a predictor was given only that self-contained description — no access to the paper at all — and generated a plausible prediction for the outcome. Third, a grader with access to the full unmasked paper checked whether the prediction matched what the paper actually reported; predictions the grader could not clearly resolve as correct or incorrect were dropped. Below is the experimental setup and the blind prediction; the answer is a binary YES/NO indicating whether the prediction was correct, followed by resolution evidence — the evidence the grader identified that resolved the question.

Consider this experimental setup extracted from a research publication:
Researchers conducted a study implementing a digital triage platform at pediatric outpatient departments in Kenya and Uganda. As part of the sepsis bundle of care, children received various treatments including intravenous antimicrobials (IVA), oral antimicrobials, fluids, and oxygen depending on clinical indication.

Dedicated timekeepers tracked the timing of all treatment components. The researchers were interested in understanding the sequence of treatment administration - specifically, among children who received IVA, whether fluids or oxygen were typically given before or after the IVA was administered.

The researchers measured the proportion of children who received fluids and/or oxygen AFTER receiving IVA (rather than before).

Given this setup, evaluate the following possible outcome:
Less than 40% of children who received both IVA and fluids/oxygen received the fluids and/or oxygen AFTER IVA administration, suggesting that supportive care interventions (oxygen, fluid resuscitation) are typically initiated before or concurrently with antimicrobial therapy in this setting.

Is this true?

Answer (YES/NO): YES